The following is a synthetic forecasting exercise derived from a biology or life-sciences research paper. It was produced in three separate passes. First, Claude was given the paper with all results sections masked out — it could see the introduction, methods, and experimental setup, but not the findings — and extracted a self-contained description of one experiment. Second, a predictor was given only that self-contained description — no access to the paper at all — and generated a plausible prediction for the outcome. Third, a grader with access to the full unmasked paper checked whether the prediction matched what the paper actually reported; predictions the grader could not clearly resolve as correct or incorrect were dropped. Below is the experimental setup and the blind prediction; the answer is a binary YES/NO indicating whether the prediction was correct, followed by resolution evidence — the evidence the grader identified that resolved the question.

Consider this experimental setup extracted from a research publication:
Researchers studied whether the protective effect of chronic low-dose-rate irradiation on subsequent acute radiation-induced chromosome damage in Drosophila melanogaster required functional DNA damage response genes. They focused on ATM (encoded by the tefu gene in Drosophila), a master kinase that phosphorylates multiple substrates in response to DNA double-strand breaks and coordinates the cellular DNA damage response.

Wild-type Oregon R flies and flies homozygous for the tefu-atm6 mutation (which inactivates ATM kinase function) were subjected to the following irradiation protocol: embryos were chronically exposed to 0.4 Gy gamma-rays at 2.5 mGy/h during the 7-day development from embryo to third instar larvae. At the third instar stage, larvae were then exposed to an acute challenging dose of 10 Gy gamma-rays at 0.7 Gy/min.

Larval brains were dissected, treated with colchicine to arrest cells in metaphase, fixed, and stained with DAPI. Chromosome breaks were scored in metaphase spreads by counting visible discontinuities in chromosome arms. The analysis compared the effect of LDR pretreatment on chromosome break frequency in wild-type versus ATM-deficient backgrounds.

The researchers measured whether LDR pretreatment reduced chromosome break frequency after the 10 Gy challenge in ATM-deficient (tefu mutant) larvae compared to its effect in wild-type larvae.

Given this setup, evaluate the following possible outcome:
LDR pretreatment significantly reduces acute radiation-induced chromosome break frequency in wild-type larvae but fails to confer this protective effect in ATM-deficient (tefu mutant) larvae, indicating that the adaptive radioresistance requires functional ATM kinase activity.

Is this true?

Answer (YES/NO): YES